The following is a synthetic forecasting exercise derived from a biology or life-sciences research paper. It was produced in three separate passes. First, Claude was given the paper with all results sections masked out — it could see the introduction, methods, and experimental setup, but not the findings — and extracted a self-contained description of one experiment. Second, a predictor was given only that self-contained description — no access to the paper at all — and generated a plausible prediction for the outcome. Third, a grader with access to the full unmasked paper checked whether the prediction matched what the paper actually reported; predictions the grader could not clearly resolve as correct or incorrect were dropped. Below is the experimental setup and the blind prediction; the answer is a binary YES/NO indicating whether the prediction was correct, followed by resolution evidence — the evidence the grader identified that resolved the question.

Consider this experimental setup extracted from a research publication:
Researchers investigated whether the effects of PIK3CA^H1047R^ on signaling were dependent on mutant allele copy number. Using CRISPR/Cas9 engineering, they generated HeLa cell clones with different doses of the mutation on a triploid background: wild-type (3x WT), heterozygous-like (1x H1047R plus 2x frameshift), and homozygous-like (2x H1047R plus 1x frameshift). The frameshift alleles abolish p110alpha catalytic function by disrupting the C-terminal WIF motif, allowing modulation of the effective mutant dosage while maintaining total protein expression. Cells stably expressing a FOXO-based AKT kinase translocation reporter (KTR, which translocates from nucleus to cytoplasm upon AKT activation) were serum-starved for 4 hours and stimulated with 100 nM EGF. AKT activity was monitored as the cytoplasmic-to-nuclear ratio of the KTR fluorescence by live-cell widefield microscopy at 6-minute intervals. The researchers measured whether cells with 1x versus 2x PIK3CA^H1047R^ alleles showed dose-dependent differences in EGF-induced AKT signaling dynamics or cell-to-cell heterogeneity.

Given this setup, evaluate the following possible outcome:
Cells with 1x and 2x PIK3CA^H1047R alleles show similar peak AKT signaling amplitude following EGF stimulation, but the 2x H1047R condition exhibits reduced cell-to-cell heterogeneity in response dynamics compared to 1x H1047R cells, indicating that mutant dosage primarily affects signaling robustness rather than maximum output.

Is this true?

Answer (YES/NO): NO